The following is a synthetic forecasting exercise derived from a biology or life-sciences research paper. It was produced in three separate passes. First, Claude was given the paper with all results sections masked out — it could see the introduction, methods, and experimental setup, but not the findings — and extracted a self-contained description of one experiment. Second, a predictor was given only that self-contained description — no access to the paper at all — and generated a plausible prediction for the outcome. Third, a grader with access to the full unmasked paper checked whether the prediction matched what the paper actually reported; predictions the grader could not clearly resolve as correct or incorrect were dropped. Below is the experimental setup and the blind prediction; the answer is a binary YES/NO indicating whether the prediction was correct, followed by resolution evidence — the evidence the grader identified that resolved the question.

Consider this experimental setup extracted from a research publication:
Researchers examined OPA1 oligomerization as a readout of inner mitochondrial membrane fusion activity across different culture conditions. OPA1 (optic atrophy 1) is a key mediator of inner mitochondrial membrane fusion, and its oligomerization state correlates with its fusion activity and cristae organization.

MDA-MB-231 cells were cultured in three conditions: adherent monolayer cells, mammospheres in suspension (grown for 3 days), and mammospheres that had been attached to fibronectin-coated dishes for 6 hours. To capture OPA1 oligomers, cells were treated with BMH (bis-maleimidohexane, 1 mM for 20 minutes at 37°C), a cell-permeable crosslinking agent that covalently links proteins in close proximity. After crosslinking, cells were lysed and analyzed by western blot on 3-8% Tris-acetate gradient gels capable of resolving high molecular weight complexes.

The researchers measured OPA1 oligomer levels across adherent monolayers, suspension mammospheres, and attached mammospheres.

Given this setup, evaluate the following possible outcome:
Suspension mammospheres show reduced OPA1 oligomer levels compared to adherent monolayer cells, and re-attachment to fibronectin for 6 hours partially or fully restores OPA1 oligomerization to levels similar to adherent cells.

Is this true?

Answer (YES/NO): NO